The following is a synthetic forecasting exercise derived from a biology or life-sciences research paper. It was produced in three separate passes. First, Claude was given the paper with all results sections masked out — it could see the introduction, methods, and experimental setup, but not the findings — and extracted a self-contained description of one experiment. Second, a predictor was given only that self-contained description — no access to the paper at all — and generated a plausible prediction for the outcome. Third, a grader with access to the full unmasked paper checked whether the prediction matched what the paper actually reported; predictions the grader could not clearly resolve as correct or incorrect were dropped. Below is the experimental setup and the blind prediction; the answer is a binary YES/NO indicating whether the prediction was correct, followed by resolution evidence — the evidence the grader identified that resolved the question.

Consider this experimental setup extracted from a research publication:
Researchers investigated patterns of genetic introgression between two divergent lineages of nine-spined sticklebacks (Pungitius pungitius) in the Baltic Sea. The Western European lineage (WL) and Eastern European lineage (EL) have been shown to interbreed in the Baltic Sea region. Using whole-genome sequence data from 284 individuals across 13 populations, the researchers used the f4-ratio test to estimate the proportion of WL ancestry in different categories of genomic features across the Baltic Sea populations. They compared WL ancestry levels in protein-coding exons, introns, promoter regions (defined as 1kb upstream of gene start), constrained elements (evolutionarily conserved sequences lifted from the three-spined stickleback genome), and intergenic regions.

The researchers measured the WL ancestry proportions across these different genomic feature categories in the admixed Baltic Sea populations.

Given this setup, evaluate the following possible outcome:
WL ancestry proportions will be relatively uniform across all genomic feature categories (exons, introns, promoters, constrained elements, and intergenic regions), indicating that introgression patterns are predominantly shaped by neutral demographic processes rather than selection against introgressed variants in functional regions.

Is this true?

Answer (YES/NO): NO